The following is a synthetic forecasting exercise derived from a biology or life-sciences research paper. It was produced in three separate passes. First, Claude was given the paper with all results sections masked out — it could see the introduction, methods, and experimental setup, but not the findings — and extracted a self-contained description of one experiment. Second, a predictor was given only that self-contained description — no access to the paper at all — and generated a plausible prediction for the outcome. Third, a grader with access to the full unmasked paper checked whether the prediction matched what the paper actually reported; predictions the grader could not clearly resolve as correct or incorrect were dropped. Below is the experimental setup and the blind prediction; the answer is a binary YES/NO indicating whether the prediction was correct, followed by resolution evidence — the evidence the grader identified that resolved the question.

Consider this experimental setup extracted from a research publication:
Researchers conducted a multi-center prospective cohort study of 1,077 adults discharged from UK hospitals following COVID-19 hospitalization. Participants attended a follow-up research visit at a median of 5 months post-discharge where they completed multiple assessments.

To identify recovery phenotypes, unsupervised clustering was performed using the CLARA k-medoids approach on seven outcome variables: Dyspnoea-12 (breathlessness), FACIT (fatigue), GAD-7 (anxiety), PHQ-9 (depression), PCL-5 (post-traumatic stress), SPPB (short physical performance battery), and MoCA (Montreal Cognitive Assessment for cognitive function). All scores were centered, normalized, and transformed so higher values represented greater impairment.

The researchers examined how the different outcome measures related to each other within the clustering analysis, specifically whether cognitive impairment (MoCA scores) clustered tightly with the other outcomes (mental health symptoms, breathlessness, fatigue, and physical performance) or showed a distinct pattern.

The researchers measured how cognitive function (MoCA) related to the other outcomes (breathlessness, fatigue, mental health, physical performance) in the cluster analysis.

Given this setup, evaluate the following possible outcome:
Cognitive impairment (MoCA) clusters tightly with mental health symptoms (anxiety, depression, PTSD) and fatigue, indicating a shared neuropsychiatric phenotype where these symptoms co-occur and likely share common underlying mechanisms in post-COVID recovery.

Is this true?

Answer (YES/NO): NO